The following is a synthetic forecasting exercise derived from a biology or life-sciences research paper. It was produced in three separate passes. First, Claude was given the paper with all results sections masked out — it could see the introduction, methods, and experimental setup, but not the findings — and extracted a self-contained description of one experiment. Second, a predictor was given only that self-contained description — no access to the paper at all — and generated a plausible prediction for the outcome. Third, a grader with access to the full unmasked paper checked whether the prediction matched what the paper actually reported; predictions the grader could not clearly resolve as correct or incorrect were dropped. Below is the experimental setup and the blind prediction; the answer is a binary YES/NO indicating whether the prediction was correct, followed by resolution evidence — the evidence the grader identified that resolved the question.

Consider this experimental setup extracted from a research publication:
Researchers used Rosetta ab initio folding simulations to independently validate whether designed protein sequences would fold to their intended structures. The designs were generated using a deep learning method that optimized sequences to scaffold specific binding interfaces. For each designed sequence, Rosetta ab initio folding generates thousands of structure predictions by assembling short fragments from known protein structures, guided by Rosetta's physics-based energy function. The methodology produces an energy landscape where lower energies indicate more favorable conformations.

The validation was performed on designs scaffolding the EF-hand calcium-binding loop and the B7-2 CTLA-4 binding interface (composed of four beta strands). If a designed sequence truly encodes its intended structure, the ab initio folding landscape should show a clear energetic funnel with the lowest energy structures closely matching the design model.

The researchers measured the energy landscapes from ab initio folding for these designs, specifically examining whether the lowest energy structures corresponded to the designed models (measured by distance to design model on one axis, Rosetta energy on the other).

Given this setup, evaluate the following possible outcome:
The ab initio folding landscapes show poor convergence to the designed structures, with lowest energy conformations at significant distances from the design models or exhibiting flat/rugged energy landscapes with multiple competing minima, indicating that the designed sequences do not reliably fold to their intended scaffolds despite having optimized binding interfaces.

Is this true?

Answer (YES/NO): NO